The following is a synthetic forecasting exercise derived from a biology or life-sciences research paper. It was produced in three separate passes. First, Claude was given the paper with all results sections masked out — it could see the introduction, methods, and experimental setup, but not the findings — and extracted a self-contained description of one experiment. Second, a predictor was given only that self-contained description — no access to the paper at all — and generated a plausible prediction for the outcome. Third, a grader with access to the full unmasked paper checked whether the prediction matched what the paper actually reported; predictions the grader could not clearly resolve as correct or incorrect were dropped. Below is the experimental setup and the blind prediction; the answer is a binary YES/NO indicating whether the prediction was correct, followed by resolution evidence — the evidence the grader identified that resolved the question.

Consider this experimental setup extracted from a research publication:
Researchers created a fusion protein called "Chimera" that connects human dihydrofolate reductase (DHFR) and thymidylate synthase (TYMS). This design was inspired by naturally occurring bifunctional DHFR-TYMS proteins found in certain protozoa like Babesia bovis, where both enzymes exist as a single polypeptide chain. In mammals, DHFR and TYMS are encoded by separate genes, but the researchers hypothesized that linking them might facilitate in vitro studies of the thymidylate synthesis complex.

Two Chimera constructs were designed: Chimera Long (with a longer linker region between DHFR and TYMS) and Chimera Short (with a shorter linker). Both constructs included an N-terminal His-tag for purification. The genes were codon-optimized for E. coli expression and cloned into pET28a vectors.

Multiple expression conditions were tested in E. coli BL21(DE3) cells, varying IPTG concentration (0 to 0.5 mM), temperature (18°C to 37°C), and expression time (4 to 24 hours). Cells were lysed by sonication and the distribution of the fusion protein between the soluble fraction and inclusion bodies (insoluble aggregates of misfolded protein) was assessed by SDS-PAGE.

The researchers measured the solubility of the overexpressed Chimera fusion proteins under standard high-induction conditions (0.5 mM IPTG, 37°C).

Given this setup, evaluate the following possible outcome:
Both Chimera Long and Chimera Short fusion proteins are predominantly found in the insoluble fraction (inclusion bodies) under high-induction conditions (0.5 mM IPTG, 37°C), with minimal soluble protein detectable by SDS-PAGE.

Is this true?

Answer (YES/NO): YES